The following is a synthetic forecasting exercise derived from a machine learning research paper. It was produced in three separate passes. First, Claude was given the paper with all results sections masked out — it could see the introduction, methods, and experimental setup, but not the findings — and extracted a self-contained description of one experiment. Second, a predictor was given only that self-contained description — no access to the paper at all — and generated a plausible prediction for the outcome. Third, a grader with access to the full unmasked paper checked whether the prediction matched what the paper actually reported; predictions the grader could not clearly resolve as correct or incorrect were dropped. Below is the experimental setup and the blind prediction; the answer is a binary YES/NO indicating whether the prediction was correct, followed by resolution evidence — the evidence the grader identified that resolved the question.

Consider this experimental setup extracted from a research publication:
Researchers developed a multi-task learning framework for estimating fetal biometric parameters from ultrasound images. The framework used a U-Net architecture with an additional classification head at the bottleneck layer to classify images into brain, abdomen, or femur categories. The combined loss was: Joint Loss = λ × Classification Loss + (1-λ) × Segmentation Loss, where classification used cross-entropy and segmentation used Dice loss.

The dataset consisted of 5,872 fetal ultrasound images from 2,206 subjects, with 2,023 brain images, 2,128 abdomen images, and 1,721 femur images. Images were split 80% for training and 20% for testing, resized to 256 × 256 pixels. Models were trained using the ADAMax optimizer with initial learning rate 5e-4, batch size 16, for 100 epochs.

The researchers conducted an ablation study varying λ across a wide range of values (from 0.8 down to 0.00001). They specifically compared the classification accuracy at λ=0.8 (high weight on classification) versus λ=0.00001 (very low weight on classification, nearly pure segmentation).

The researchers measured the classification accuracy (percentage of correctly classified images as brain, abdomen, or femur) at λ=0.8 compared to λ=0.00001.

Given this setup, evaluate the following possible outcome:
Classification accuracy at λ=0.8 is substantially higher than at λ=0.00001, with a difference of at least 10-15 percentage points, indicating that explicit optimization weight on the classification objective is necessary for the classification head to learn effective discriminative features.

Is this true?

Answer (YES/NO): NO